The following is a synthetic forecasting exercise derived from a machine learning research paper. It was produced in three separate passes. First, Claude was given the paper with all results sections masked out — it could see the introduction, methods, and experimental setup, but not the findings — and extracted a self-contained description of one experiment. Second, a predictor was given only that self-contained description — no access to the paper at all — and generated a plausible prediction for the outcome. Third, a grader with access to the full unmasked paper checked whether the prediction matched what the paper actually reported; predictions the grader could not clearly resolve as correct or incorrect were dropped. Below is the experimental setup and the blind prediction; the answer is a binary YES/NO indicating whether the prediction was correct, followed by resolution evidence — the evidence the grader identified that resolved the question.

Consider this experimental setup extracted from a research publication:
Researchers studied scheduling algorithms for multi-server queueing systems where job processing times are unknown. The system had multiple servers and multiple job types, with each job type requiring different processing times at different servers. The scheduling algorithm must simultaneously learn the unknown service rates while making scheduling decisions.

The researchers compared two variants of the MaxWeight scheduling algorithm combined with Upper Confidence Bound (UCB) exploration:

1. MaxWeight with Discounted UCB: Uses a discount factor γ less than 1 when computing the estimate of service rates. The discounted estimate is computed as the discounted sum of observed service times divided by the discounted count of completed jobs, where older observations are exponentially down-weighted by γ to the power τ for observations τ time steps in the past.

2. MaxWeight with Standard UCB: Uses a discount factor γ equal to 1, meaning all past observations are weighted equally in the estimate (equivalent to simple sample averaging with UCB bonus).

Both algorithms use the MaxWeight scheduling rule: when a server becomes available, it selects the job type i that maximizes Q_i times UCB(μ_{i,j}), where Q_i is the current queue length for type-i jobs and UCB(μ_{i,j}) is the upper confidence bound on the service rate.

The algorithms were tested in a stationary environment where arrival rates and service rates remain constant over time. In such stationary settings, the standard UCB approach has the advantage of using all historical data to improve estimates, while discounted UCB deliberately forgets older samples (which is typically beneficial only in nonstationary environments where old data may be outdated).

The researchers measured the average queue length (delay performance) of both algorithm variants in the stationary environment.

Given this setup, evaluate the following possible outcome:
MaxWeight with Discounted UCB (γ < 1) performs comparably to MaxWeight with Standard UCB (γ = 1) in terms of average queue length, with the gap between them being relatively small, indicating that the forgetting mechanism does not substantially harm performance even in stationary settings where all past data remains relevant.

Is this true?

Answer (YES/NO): YES